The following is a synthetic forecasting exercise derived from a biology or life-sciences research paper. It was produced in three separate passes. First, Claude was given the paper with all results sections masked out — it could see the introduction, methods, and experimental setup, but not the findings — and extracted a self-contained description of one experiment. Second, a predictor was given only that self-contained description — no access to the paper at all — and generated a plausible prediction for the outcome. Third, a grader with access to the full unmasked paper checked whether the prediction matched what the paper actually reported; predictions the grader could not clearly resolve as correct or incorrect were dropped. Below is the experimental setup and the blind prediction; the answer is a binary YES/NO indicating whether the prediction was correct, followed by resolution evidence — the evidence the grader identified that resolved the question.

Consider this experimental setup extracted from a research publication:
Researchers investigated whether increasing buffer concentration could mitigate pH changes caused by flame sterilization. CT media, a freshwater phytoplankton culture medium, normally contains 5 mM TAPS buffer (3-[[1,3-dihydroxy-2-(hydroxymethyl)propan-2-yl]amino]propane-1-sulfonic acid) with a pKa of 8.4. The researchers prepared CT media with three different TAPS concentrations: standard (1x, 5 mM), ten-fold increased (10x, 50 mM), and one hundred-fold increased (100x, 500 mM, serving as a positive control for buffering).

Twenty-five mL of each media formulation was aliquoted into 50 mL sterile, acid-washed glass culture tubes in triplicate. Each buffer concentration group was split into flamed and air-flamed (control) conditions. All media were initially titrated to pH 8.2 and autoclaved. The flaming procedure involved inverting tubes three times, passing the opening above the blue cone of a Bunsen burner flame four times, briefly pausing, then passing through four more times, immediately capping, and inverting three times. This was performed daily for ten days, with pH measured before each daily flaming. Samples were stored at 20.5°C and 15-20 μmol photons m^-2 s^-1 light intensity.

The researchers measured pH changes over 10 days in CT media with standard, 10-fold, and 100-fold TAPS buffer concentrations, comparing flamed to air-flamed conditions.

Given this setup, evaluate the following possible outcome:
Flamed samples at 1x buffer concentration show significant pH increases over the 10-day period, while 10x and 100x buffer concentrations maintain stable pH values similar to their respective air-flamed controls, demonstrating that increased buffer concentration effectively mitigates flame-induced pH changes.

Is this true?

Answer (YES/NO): NO